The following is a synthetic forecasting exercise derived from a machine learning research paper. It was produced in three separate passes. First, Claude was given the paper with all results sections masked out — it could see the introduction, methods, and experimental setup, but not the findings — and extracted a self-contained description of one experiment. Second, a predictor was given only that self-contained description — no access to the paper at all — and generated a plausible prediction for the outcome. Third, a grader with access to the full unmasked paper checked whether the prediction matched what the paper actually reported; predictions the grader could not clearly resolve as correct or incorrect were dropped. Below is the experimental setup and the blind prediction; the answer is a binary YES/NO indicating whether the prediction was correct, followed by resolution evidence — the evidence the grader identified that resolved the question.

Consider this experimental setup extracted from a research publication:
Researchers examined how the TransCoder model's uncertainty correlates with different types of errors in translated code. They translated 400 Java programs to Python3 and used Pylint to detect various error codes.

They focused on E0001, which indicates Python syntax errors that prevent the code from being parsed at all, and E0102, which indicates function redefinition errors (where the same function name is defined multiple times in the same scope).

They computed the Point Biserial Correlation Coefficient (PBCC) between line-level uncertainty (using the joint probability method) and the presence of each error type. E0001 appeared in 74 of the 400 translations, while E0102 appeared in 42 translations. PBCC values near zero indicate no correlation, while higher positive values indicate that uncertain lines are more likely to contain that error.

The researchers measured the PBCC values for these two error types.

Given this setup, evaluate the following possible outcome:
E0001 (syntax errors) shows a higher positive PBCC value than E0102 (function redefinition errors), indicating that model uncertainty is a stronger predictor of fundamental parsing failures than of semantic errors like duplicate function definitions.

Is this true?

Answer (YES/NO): NO